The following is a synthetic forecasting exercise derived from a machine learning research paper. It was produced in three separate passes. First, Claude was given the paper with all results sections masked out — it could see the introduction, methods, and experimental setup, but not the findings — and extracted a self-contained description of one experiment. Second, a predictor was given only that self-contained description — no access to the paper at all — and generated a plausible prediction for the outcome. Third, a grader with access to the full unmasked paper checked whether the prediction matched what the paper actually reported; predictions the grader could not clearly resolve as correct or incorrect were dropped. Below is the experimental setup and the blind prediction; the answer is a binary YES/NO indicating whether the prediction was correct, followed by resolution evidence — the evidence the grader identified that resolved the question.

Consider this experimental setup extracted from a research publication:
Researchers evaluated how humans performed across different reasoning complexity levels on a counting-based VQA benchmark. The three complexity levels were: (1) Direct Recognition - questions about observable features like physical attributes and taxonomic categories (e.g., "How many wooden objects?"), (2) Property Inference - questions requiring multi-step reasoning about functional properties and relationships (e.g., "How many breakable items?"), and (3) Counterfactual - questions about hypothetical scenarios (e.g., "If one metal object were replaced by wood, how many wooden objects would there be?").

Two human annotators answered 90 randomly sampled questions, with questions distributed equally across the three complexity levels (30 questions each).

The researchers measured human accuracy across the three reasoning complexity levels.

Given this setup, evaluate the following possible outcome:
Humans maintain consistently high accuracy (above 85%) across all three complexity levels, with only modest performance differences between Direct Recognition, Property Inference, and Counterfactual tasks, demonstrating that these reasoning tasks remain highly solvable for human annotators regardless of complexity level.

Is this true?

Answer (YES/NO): NO